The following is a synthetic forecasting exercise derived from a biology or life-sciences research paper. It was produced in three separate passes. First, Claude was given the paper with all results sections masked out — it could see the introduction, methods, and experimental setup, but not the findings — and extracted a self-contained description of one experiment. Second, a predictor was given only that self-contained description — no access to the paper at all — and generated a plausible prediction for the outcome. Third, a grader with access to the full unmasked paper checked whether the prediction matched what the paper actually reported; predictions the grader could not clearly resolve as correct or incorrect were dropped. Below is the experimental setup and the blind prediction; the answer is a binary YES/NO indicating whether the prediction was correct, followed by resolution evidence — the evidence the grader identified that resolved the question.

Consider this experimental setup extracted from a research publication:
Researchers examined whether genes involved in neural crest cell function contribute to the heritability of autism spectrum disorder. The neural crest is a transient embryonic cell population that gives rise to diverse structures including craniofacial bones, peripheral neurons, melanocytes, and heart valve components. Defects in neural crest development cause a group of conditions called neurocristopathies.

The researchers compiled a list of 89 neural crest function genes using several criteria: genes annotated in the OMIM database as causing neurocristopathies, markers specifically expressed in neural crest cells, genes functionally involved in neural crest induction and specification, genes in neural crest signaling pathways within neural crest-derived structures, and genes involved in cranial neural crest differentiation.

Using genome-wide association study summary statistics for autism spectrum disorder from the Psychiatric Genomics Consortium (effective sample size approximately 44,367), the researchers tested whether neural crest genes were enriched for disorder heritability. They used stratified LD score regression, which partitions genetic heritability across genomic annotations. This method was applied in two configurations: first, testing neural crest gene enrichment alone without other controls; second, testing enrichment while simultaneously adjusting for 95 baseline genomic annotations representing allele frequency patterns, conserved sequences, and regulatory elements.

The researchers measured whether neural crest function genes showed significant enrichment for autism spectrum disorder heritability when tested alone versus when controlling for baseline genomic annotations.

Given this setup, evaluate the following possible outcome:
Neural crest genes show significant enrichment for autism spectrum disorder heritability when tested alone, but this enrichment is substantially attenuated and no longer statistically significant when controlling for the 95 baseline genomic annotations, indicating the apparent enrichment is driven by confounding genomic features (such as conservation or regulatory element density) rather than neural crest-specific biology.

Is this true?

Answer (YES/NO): YES